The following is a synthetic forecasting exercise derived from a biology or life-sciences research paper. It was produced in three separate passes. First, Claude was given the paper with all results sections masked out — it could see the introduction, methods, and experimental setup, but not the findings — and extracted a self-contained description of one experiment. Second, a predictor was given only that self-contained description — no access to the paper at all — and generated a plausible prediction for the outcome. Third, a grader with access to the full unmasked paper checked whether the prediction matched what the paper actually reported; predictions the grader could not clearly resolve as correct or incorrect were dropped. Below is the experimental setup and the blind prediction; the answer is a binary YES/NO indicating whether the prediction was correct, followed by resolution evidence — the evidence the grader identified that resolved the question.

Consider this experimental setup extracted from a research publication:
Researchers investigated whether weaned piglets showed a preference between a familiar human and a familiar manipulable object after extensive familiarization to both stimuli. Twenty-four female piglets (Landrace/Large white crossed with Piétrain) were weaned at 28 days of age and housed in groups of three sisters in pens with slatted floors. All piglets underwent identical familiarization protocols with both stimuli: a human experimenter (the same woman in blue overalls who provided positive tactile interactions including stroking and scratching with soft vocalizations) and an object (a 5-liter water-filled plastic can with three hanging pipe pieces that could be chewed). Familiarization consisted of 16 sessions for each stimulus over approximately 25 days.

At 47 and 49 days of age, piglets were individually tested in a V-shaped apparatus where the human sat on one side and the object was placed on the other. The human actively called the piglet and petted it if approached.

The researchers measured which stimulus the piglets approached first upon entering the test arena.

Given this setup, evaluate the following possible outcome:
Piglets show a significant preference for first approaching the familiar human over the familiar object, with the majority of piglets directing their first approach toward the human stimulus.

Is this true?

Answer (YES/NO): NO